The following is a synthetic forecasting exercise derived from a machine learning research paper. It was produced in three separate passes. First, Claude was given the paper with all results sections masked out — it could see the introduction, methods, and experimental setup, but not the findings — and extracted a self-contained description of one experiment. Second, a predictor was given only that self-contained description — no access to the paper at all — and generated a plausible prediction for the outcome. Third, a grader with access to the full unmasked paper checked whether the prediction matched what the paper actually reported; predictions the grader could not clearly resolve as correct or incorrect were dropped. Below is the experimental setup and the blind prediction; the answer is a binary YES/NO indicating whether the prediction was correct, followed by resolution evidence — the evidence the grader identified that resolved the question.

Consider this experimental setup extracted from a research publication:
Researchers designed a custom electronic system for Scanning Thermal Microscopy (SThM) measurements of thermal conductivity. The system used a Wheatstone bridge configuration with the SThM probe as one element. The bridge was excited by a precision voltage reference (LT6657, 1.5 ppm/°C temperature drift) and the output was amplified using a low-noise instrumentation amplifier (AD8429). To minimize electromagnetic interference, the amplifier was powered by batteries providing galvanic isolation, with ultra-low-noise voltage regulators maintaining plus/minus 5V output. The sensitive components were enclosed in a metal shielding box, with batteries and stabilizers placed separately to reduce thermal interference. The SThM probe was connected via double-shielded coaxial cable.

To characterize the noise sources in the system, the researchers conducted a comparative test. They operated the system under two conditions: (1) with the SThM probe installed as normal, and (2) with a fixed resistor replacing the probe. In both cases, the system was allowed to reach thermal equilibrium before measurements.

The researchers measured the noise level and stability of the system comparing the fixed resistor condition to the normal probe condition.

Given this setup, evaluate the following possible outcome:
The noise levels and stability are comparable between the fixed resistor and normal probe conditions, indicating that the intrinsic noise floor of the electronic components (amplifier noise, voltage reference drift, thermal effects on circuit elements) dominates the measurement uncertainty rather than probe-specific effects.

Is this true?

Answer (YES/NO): NO